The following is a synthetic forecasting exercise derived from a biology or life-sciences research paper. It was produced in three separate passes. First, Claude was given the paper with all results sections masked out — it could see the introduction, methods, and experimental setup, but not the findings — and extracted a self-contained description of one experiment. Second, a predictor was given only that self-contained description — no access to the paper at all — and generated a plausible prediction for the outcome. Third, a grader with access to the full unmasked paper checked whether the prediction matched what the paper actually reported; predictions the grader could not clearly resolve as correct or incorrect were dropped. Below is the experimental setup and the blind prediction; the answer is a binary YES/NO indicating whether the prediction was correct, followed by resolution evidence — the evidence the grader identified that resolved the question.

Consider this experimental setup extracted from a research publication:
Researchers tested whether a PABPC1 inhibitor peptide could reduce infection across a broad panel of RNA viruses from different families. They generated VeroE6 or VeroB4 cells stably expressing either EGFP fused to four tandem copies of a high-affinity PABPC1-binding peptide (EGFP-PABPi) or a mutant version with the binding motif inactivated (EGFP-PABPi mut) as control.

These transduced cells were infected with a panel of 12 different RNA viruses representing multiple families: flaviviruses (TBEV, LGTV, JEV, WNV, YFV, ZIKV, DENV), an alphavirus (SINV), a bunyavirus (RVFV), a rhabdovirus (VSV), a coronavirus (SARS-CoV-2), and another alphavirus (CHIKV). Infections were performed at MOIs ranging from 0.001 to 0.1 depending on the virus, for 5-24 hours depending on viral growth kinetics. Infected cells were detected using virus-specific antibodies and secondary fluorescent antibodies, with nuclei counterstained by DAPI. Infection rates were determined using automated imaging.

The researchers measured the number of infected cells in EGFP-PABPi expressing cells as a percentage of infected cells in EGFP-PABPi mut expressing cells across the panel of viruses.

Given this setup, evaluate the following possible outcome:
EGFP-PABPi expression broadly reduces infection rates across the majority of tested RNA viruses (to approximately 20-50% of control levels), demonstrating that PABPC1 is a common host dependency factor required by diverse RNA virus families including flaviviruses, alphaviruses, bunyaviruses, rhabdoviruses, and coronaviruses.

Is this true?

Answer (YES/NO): NO